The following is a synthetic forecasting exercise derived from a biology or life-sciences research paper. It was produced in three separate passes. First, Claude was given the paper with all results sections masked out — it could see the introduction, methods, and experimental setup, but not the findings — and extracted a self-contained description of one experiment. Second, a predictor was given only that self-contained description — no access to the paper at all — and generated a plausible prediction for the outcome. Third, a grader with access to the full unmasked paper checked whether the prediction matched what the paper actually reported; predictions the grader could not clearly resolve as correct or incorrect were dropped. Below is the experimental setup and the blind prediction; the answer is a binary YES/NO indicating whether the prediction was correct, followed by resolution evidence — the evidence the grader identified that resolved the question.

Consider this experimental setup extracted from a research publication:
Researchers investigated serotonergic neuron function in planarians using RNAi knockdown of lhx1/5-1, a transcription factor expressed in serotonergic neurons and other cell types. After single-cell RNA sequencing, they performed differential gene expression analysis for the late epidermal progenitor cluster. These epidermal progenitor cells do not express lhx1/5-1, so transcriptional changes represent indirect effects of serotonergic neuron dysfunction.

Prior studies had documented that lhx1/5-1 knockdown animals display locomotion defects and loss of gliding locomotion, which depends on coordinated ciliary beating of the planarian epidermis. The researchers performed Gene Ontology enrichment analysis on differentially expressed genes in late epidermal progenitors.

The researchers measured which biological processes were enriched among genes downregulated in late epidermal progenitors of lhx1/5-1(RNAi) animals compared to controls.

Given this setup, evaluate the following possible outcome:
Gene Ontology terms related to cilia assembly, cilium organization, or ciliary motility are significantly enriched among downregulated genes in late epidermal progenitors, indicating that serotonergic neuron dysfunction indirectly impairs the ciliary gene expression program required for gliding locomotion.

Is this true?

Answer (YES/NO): NO